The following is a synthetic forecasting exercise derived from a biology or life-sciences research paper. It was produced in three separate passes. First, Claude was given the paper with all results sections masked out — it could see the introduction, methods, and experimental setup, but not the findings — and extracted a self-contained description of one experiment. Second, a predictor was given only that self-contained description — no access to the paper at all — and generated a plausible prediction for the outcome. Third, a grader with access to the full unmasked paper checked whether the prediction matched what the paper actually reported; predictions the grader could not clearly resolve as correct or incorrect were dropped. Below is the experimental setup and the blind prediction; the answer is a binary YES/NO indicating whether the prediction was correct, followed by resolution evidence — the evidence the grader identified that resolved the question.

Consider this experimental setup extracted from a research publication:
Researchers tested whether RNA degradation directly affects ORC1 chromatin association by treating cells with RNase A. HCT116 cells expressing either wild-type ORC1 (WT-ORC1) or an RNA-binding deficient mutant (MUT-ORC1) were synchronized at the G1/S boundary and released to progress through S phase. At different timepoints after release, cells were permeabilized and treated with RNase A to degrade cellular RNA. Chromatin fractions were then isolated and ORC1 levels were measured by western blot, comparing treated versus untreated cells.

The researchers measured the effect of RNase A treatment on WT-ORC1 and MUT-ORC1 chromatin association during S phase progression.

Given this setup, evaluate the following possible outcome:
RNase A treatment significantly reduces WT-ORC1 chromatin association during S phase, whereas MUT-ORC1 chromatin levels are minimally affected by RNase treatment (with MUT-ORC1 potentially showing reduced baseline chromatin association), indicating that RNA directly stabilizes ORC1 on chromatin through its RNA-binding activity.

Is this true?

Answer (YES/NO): NO